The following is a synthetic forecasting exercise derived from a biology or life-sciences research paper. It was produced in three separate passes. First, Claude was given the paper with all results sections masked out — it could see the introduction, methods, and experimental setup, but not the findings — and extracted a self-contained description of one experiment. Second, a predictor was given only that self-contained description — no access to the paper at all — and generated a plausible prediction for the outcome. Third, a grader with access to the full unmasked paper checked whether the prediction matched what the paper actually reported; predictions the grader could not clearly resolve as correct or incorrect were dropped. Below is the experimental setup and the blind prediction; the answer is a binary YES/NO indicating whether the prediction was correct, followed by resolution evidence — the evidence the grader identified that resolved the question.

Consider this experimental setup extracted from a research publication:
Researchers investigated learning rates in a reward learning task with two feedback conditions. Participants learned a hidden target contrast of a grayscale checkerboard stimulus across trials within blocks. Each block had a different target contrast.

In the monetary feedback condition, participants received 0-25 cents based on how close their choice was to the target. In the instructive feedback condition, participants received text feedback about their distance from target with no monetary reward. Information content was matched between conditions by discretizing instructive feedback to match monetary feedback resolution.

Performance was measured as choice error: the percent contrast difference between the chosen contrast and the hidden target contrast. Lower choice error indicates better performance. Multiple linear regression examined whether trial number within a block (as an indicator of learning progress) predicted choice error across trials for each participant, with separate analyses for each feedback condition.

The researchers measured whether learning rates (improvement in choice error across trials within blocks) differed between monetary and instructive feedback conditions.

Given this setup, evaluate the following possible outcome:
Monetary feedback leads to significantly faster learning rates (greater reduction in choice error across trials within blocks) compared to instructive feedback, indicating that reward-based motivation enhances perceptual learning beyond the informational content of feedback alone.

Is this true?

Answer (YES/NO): YES